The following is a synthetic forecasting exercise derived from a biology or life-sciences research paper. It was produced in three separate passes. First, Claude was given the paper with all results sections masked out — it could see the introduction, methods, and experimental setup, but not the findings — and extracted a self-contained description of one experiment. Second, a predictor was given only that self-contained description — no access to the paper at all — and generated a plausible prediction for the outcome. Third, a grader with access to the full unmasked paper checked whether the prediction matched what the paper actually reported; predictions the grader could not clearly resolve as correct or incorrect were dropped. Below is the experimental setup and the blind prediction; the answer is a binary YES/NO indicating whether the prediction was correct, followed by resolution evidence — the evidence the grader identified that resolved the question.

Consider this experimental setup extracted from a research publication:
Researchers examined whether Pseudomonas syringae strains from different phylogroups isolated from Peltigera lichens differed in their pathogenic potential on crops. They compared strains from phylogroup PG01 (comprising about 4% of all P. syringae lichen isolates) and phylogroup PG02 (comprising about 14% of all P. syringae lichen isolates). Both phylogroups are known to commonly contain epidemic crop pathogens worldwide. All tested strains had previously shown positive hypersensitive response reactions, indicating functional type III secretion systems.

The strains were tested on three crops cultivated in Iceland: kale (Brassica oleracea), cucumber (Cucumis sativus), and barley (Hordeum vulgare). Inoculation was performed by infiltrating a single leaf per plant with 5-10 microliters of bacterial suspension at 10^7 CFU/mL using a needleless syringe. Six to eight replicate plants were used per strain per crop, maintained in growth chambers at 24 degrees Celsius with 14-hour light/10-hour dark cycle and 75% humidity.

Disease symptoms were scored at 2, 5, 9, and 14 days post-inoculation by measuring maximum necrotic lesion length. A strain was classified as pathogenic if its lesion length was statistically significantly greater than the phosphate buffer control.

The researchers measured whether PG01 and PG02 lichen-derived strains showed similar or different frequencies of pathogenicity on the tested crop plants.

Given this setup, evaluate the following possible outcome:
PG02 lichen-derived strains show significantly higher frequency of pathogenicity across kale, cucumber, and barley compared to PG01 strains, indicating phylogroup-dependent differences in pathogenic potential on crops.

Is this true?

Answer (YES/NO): YES